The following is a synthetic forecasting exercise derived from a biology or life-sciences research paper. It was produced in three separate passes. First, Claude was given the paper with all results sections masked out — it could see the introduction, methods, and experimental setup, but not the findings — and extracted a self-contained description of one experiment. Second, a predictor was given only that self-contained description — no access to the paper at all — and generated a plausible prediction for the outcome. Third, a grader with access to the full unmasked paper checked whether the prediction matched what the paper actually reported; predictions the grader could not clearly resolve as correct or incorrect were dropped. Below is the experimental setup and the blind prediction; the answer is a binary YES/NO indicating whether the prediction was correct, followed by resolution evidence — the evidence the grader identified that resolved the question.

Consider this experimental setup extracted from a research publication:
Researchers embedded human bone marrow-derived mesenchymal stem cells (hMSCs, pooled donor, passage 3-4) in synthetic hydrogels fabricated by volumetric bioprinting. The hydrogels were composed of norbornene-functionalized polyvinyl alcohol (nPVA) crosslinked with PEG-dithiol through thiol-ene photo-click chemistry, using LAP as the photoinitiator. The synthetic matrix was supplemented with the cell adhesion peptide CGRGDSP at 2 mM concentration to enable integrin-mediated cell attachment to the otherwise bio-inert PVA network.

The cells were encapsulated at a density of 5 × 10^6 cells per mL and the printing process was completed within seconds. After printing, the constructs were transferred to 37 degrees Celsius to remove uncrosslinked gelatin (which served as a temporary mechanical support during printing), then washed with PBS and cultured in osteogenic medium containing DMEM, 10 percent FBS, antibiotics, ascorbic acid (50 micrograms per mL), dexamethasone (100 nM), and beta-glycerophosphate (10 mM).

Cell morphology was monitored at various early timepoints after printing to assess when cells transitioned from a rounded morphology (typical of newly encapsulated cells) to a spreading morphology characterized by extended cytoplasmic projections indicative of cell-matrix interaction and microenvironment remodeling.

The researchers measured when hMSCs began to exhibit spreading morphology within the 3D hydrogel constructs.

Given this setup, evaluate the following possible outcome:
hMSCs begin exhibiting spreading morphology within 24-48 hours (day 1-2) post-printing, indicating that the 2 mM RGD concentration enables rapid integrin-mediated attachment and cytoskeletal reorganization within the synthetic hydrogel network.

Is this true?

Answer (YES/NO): NO